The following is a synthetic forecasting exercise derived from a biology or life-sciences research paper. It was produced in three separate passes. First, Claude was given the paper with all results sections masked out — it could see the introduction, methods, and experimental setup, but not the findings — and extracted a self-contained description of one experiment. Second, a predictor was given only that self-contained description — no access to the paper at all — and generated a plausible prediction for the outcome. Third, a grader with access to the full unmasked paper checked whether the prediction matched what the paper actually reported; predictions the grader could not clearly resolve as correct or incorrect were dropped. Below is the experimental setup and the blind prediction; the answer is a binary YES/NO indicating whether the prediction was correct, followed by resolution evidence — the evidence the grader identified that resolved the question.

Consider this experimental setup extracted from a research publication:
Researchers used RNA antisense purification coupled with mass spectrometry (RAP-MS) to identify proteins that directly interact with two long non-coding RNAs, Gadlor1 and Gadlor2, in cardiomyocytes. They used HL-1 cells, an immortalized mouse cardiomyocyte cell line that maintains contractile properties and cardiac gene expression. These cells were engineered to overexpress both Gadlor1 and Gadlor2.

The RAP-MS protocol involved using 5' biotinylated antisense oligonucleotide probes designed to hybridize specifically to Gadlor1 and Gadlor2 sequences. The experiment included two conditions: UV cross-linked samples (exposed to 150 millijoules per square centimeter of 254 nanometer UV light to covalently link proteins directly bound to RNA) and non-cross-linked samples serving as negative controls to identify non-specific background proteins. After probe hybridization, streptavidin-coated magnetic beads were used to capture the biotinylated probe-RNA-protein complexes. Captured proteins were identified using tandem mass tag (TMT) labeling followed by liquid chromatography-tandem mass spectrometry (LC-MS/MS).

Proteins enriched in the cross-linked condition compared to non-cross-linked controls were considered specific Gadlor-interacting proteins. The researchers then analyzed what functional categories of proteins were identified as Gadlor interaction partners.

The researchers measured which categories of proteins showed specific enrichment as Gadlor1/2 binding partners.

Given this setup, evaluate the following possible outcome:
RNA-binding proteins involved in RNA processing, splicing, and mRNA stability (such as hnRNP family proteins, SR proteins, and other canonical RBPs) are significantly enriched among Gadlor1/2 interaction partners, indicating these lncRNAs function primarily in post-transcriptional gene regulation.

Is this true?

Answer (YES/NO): NO